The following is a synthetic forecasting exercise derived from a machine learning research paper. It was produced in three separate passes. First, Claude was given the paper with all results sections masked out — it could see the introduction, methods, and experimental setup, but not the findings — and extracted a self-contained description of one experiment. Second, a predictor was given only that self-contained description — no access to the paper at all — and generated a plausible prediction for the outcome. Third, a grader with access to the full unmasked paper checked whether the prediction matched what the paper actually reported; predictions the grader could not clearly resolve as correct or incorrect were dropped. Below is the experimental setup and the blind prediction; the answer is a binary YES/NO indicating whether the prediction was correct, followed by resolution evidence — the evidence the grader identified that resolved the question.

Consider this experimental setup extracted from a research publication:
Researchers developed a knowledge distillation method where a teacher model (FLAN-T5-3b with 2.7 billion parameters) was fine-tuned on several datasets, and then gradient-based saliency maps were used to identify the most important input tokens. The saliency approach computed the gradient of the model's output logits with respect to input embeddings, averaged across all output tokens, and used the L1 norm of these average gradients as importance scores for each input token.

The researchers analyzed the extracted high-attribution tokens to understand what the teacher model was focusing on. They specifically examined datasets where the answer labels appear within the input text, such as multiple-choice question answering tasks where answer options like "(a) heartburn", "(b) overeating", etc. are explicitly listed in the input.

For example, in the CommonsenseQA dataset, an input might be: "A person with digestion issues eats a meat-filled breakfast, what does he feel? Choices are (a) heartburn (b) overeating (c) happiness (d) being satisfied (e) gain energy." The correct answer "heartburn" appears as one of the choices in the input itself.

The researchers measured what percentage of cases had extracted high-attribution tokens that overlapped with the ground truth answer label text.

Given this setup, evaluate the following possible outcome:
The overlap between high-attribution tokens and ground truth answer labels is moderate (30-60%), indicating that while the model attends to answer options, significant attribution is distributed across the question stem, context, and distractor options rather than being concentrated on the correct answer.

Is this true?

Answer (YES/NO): NO